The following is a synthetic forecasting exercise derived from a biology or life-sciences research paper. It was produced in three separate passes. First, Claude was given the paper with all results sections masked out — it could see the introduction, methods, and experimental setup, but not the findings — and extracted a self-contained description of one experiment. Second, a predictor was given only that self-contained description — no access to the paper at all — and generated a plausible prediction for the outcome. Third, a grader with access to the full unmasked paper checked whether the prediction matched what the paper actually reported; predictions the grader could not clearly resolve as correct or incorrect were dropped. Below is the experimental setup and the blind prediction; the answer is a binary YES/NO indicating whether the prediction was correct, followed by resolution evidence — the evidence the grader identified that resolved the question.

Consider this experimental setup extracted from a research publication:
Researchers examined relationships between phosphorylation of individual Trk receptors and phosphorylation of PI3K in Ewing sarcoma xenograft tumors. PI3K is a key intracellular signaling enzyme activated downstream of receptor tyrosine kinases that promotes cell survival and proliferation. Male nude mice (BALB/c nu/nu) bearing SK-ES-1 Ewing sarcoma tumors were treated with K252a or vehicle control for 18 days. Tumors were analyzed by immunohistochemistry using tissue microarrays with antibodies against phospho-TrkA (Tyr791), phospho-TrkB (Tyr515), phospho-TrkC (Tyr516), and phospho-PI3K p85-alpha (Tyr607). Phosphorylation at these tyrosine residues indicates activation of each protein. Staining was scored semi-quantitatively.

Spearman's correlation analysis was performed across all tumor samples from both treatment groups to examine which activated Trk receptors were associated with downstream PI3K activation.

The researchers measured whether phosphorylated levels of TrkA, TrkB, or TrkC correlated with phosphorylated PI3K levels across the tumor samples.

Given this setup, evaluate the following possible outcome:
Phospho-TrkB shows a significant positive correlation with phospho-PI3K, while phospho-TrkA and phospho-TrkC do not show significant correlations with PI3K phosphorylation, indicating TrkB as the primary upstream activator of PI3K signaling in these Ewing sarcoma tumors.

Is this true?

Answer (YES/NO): NO